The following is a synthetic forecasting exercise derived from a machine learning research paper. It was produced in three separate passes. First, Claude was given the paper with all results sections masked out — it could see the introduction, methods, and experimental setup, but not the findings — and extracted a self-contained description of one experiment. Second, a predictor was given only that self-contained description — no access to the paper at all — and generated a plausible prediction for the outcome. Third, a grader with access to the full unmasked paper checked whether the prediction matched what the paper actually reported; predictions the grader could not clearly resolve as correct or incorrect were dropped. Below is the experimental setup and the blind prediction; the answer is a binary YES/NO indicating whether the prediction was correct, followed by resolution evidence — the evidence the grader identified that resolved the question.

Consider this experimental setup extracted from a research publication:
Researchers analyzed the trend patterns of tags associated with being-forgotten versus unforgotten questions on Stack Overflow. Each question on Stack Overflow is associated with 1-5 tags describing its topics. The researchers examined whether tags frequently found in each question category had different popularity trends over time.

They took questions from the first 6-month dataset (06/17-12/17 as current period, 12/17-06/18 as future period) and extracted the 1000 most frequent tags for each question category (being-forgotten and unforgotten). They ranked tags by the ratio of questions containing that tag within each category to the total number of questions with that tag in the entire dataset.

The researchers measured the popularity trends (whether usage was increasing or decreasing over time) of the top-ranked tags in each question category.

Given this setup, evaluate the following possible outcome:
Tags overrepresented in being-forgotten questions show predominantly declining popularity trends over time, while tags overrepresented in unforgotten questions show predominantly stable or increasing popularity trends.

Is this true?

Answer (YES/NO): YES